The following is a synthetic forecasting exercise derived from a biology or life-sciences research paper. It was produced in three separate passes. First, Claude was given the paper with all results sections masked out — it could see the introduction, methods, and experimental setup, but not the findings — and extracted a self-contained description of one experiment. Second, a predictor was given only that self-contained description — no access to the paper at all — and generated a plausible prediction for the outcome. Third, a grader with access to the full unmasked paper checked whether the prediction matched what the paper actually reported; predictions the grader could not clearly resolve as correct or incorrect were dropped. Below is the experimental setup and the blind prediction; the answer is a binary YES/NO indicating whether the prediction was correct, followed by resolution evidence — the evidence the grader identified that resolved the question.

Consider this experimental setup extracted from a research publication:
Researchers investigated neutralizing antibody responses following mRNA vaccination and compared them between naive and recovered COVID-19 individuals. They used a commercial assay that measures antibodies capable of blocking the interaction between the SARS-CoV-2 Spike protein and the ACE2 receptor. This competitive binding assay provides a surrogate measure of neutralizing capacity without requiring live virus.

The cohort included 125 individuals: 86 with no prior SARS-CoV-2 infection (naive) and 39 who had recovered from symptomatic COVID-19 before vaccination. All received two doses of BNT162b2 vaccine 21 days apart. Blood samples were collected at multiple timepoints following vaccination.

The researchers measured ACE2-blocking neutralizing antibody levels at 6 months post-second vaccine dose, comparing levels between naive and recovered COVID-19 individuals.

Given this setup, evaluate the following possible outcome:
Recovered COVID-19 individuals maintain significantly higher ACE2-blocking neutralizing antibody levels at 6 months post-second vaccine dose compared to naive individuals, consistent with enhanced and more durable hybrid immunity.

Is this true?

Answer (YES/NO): YES